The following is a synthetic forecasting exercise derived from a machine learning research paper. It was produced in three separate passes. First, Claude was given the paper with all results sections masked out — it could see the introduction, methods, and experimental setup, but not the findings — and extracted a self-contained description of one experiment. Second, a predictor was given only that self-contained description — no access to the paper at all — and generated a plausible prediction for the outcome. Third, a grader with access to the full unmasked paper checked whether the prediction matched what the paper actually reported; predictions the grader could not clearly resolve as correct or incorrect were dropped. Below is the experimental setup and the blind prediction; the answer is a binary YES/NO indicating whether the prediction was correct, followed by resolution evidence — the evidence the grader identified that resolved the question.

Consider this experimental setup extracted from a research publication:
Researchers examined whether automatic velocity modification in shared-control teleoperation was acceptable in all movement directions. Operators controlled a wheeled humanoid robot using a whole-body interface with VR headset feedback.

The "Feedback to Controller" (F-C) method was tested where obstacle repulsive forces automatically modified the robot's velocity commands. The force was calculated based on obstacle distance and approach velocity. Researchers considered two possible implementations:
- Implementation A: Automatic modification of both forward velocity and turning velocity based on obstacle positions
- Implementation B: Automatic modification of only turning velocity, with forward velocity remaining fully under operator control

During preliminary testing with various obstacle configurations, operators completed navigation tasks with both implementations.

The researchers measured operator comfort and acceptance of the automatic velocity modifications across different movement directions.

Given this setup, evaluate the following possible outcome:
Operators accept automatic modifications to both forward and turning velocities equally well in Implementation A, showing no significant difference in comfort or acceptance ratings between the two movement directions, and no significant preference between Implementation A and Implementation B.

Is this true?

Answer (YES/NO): NO